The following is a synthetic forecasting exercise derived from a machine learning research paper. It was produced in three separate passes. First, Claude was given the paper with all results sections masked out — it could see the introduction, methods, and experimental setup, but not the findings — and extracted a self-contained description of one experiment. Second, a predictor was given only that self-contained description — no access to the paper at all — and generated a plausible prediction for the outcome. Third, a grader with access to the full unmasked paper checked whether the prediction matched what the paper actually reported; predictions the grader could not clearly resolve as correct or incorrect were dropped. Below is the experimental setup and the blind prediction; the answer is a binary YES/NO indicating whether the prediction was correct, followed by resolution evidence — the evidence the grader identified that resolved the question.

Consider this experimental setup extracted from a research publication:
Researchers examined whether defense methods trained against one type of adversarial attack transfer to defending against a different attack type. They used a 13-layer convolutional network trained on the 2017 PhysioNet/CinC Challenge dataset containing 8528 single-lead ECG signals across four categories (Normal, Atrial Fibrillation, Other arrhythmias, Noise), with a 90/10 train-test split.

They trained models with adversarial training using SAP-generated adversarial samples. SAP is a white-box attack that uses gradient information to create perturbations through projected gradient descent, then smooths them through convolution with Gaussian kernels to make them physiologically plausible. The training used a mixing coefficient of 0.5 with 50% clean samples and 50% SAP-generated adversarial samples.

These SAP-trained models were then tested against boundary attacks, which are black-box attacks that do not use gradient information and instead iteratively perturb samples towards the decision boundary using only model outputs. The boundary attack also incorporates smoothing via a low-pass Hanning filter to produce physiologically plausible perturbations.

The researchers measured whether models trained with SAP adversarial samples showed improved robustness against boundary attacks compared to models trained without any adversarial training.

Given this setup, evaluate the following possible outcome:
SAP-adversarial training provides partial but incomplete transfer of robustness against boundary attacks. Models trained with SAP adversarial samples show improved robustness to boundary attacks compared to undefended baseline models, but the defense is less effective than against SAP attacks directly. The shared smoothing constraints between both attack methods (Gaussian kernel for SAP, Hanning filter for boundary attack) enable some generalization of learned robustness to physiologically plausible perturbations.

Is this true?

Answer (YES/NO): NO